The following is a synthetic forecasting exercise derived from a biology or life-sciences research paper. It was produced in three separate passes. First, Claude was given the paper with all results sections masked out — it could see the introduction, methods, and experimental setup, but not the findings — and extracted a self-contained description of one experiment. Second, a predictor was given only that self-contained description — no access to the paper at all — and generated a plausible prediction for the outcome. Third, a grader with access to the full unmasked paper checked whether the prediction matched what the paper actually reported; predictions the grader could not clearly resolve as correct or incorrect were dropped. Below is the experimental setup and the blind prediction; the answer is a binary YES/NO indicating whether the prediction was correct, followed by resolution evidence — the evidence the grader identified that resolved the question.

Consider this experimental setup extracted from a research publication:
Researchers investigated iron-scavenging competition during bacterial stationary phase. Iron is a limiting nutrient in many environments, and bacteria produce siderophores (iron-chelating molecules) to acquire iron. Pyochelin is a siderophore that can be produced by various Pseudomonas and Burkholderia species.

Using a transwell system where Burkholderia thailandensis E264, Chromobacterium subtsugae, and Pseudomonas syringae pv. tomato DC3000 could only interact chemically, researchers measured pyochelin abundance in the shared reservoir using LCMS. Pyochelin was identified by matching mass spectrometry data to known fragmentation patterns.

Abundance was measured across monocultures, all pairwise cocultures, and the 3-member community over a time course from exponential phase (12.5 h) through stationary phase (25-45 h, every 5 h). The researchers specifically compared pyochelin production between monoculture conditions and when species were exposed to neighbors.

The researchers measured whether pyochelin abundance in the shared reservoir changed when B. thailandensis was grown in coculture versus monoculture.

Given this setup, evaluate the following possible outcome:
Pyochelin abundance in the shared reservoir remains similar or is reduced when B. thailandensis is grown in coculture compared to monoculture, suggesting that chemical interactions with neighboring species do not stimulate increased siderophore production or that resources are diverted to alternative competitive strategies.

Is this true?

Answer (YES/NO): NO